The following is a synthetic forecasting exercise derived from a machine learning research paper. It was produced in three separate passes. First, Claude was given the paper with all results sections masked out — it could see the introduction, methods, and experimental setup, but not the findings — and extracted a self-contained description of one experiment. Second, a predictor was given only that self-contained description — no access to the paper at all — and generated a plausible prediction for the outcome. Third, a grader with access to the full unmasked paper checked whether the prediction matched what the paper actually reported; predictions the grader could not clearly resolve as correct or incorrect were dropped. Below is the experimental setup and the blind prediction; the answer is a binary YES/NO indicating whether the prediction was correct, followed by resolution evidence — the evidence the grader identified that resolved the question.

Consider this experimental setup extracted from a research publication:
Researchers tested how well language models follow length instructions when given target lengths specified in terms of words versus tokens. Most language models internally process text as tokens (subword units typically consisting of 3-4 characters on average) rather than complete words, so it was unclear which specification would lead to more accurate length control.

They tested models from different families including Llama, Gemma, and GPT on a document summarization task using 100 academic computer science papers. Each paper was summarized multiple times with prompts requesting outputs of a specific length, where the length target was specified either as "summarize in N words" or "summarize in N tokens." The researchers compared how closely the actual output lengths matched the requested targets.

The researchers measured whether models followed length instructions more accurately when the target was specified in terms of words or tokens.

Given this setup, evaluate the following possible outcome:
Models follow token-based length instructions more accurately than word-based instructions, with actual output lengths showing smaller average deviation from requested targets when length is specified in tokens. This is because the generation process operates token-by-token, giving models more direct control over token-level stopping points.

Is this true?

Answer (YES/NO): NO